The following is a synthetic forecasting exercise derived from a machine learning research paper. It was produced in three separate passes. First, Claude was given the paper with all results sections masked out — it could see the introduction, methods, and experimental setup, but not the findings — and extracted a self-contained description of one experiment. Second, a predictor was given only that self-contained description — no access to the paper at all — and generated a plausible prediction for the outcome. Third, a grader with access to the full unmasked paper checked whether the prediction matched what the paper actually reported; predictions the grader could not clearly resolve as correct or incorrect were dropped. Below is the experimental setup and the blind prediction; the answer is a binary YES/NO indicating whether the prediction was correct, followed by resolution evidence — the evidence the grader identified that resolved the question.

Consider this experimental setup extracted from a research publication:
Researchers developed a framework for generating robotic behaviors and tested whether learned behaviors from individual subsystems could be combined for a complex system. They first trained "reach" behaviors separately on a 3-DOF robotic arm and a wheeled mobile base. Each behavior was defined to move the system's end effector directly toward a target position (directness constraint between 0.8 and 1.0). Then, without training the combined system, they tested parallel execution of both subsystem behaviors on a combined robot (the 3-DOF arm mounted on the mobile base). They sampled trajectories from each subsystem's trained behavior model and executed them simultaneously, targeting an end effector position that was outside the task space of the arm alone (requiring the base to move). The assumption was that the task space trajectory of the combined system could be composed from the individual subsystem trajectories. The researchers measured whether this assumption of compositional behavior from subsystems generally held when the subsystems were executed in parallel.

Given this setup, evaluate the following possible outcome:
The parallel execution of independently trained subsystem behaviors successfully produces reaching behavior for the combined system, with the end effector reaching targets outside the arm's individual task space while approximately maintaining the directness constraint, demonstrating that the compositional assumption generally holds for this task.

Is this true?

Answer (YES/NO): NO